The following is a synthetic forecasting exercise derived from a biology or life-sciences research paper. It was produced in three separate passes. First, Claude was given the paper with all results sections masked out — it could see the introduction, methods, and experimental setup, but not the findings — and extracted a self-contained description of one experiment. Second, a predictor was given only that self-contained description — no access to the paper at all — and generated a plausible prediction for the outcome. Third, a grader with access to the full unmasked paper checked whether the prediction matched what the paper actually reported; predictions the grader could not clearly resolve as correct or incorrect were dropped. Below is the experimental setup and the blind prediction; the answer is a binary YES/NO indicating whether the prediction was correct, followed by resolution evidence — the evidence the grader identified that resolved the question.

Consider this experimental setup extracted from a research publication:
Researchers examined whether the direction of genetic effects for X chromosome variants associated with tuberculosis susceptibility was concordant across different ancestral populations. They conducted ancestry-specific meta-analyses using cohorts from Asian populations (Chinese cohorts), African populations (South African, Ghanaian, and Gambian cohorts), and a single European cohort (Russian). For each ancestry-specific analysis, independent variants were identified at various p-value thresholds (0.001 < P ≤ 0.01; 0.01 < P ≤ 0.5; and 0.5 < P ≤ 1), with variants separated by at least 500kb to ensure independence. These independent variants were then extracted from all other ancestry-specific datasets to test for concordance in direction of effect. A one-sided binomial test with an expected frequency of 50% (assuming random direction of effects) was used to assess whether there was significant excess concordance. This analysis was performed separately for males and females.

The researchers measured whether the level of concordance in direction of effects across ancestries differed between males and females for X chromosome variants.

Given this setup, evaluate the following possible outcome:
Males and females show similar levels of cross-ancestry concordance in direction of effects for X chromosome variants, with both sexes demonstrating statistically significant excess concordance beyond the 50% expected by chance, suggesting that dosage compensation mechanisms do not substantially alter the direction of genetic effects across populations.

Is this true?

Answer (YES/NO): NO